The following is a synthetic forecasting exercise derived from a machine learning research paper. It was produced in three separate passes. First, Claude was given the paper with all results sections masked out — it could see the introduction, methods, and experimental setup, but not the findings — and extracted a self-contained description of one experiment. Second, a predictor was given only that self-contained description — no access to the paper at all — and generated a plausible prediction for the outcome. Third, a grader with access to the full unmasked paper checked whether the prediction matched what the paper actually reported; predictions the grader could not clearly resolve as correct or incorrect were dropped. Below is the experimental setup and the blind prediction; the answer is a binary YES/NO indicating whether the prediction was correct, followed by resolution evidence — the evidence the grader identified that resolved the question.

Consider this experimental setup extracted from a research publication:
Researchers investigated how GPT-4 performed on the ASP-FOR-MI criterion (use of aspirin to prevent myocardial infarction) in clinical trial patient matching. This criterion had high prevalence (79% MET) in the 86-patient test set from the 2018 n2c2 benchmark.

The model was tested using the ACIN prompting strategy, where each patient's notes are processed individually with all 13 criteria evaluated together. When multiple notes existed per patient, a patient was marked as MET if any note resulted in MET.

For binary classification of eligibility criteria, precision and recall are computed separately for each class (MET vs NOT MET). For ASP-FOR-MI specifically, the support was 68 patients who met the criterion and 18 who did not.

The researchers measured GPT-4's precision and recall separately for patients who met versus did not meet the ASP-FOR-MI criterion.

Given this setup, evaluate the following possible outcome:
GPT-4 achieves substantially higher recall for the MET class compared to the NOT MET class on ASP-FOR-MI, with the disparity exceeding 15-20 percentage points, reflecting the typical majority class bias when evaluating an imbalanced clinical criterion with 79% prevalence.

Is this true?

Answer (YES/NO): YES